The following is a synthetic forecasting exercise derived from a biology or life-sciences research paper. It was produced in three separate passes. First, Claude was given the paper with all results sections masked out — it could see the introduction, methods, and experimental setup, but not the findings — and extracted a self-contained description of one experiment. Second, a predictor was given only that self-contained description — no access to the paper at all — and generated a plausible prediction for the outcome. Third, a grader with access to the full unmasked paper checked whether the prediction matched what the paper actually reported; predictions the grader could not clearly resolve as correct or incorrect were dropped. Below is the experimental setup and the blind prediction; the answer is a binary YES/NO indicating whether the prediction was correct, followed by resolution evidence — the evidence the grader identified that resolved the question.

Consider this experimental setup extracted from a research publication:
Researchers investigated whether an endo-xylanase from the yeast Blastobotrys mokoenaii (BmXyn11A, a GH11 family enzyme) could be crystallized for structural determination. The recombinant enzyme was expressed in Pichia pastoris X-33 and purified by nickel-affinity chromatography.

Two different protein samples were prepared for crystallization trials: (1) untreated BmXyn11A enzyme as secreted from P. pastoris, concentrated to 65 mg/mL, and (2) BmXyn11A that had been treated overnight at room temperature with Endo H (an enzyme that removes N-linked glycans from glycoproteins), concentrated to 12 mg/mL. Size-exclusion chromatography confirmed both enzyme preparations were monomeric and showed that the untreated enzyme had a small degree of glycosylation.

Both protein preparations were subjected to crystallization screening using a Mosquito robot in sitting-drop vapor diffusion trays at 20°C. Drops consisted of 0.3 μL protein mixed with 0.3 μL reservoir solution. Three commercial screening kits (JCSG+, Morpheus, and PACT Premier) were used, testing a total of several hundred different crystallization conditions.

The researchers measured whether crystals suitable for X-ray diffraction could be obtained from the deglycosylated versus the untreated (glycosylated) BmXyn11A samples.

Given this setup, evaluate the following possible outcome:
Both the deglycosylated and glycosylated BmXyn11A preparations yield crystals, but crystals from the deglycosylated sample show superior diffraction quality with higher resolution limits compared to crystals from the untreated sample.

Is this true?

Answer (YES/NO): NO